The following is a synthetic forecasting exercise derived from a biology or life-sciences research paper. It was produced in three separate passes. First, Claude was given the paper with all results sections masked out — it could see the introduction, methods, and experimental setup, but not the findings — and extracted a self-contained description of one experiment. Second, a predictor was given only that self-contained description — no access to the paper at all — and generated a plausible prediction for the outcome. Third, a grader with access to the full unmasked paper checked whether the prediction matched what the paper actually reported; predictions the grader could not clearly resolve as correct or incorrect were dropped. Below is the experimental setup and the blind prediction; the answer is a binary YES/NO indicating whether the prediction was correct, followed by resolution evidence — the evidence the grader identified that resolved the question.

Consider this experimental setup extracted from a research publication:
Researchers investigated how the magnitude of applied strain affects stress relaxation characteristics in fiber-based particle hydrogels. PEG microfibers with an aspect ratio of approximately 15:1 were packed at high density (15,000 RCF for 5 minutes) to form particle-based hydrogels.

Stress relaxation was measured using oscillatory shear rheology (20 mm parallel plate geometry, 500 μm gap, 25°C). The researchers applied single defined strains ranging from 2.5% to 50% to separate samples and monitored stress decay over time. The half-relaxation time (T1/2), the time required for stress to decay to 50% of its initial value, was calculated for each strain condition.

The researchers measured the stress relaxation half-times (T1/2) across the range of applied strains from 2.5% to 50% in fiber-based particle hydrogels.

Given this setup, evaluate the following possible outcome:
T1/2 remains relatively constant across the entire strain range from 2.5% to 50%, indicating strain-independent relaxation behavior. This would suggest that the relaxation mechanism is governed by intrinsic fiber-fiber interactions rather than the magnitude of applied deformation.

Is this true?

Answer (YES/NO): YES